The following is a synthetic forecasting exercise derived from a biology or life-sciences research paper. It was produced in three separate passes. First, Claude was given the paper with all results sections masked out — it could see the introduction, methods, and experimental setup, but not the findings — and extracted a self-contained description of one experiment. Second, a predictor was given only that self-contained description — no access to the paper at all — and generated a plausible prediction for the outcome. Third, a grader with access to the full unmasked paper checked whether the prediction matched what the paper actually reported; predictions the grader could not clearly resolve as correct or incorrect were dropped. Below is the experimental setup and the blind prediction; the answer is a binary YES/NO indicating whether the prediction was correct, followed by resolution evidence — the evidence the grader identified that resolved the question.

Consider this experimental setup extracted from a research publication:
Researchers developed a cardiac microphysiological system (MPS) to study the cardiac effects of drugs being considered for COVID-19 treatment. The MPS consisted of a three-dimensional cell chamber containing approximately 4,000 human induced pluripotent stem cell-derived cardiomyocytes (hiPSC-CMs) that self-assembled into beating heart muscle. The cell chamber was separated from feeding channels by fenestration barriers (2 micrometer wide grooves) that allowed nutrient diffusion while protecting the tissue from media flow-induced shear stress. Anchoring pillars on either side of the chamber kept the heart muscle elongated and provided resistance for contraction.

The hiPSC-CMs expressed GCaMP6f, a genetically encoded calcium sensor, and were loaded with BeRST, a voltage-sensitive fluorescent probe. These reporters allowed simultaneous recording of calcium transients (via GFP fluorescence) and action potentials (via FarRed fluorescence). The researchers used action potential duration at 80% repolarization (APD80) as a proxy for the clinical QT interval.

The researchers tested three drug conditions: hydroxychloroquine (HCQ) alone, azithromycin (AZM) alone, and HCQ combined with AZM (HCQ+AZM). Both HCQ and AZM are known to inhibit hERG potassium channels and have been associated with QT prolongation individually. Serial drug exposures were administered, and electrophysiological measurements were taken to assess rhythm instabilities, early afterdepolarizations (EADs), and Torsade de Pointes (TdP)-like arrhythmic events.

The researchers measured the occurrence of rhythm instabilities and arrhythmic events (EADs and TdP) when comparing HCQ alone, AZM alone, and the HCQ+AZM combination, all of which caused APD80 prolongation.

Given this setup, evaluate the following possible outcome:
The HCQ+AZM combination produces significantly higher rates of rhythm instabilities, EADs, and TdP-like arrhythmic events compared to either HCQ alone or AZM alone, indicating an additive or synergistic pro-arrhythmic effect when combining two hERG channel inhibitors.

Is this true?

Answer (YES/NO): NO